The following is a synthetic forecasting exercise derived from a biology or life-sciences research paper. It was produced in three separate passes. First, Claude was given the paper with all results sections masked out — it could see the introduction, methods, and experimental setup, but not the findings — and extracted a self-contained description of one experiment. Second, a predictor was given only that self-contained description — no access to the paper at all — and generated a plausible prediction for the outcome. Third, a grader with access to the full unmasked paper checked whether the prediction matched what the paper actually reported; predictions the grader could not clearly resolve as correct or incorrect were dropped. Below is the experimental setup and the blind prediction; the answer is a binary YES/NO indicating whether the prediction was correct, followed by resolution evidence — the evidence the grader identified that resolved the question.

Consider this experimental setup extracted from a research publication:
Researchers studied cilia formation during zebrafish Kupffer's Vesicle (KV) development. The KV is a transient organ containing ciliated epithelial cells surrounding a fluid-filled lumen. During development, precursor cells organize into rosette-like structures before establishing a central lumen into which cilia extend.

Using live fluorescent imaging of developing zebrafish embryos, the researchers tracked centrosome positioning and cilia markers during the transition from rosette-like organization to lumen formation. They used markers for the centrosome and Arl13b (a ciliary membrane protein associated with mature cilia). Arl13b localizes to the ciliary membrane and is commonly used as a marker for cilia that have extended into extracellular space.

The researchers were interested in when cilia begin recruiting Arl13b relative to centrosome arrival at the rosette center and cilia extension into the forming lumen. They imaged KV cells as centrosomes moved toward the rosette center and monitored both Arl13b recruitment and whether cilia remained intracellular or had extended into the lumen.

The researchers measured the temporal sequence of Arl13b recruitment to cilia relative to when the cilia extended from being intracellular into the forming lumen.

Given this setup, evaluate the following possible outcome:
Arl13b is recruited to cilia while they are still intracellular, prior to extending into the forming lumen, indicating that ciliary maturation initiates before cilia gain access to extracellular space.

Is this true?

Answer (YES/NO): YES